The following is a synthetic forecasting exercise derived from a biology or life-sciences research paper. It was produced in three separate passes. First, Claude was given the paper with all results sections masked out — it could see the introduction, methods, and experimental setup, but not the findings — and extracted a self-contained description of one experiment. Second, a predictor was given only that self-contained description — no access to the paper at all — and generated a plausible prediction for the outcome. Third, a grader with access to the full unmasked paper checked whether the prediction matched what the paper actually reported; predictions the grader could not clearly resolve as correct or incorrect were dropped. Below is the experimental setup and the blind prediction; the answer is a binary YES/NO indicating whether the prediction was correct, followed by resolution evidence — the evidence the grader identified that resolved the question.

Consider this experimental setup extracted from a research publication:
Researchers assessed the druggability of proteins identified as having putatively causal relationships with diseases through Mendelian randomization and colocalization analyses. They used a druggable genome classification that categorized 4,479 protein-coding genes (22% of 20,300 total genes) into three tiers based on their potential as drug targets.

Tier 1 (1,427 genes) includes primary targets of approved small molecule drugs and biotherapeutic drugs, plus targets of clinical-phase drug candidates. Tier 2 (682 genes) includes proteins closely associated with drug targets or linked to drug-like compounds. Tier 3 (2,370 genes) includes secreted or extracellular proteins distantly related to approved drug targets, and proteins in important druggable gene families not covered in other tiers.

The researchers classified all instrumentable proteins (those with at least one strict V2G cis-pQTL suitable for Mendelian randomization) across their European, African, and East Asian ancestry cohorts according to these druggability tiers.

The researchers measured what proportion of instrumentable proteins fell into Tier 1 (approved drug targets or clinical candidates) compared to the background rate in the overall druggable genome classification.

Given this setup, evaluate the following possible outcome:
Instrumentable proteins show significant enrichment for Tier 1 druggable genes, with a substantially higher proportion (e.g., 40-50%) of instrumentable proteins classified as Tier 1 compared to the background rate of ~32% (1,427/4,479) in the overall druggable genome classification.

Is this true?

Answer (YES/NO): NO